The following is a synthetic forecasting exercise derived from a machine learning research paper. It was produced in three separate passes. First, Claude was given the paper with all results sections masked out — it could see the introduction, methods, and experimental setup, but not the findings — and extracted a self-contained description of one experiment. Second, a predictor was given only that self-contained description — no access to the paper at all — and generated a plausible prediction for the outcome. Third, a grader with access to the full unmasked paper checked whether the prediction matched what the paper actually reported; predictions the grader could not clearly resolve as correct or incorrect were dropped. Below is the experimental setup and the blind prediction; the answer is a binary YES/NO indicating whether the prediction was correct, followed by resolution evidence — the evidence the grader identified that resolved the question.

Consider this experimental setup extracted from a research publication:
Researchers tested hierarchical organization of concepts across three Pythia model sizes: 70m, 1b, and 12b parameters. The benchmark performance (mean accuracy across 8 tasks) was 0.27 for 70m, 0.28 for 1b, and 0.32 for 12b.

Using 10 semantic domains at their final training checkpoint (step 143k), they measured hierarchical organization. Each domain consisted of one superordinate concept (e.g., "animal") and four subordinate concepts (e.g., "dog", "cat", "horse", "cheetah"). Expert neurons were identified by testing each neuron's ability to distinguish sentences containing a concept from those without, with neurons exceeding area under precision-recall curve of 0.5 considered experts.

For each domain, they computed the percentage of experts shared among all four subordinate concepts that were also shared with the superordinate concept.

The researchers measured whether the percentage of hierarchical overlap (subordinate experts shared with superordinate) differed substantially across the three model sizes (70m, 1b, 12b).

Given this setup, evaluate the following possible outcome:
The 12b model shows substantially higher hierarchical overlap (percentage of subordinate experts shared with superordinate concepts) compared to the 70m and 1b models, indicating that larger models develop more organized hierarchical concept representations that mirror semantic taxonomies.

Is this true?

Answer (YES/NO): NO